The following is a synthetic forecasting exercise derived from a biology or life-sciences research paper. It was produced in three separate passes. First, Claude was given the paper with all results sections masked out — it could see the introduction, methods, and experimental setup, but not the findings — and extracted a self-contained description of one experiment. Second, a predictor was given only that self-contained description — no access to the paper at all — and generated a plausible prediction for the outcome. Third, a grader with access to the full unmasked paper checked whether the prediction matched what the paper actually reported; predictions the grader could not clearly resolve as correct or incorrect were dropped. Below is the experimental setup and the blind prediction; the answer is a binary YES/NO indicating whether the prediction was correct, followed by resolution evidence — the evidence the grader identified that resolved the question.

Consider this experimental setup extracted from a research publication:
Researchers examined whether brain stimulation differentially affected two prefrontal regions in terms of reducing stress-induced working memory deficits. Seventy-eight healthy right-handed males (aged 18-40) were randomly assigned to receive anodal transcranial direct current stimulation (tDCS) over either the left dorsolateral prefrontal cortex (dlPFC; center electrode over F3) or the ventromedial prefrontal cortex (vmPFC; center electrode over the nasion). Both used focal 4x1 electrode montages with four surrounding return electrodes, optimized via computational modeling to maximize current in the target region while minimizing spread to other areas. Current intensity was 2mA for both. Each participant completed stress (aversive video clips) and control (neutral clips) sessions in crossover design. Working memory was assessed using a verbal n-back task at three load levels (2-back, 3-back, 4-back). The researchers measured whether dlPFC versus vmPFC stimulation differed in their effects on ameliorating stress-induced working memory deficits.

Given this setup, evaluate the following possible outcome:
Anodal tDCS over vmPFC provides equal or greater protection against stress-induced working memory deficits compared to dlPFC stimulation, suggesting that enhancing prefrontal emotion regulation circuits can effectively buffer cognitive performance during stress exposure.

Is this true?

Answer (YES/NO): YES